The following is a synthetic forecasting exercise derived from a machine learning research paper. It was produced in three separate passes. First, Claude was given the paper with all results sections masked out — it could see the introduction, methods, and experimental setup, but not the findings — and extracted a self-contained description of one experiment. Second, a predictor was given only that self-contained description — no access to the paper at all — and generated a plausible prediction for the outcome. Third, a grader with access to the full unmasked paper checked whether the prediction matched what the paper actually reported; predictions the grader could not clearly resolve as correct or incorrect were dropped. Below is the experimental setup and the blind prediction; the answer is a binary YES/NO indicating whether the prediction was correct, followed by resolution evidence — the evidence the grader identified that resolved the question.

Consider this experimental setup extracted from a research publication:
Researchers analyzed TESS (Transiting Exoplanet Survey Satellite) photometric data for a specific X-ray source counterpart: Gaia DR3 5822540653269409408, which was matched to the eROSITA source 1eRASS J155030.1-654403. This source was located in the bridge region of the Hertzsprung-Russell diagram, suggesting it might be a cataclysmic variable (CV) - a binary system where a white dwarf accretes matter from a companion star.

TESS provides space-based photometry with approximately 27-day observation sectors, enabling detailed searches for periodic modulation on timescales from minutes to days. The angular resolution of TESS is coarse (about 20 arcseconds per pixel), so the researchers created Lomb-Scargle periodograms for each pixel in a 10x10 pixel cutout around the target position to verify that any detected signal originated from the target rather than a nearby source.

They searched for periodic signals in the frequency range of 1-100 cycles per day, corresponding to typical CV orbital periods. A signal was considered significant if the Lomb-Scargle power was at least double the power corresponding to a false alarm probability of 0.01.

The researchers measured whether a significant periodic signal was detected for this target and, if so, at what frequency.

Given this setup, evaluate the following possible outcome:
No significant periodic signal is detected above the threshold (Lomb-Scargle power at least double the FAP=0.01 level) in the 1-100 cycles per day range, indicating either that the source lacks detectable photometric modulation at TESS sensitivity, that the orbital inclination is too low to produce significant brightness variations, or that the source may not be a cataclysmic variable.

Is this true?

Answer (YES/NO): NO